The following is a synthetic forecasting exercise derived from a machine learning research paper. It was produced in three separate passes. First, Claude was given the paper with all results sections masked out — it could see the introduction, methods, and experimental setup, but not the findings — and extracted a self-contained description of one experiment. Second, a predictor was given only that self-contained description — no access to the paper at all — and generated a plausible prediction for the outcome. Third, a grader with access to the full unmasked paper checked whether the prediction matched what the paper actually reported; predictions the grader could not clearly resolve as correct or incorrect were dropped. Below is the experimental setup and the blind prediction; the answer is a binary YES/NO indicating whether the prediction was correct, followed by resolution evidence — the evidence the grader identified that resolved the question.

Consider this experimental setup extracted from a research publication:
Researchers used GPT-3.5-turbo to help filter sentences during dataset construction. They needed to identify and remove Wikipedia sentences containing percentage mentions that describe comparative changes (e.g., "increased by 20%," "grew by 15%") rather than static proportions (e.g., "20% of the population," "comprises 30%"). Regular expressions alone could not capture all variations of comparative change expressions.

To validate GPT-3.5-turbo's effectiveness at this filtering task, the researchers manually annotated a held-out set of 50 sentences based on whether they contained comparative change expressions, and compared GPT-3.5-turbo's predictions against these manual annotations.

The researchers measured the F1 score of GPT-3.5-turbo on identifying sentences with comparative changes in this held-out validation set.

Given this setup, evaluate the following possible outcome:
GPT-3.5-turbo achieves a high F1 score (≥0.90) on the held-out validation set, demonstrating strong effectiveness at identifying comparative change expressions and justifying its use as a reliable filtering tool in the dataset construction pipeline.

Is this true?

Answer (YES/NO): NO